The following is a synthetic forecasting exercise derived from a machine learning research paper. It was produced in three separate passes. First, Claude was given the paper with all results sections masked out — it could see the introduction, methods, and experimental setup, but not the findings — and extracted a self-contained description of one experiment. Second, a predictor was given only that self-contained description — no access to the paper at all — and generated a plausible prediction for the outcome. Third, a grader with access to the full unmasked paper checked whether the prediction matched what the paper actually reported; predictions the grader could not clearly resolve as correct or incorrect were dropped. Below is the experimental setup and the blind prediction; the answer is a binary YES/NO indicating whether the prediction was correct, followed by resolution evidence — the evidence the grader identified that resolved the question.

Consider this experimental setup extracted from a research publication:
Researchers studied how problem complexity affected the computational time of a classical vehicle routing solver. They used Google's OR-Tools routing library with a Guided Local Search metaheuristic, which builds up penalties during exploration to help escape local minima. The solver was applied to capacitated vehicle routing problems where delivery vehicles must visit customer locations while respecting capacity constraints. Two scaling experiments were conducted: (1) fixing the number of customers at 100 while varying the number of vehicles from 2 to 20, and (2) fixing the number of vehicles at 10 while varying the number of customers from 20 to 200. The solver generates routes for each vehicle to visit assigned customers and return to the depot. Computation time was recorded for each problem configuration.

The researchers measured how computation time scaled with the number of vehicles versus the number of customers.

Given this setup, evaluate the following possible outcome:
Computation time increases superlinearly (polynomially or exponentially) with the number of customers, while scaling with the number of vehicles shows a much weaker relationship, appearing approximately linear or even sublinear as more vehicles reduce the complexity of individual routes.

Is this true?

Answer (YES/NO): NO